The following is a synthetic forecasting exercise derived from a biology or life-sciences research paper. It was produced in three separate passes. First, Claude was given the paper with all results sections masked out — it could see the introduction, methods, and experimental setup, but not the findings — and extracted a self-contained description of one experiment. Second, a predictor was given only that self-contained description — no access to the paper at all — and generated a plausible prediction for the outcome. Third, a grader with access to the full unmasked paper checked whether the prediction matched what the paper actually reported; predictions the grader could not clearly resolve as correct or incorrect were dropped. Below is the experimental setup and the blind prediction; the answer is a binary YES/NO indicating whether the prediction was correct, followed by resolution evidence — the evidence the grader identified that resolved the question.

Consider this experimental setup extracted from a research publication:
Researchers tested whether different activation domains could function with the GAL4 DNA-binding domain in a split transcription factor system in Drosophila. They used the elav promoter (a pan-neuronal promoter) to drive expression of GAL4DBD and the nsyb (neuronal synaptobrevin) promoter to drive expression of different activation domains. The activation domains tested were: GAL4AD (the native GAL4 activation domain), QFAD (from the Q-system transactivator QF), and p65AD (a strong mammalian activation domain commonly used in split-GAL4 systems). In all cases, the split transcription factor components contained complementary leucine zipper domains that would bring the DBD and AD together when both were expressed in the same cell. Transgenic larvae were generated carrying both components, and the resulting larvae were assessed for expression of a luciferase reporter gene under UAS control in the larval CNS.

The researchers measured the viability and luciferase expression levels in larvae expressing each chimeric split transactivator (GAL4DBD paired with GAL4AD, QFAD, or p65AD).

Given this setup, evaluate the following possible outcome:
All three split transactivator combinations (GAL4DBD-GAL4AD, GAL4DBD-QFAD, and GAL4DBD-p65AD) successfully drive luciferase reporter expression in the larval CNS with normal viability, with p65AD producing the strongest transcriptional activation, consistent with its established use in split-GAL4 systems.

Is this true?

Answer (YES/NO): NO